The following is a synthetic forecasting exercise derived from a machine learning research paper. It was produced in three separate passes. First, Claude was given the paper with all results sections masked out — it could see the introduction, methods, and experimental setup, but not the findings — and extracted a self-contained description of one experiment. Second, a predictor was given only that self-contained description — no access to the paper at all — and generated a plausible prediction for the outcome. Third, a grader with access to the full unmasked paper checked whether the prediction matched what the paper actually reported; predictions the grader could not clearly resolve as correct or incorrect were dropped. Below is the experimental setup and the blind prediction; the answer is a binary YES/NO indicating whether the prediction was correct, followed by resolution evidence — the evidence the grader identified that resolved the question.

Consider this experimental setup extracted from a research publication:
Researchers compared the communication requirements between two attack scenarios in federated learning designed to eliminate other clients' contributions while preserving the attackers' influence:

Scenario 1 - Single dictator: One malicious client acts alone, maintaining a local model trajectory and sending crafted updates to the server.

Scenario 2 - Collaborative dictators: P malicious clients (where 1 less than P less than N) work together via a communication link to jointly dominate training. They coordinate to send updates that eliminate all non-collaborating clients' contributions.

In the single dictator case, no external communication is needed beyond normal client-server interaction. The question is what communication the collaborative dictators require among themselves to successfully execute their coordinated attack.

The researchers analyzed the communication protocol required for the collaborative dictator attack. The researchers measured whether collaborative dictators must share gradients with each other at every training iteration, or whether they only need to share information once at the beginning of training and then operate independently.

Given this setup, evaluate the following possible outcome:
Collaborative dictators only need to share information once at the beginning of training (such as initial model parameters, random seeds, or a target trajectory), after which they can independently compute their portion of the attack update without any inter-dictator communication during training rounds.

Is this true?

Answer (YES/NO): NO